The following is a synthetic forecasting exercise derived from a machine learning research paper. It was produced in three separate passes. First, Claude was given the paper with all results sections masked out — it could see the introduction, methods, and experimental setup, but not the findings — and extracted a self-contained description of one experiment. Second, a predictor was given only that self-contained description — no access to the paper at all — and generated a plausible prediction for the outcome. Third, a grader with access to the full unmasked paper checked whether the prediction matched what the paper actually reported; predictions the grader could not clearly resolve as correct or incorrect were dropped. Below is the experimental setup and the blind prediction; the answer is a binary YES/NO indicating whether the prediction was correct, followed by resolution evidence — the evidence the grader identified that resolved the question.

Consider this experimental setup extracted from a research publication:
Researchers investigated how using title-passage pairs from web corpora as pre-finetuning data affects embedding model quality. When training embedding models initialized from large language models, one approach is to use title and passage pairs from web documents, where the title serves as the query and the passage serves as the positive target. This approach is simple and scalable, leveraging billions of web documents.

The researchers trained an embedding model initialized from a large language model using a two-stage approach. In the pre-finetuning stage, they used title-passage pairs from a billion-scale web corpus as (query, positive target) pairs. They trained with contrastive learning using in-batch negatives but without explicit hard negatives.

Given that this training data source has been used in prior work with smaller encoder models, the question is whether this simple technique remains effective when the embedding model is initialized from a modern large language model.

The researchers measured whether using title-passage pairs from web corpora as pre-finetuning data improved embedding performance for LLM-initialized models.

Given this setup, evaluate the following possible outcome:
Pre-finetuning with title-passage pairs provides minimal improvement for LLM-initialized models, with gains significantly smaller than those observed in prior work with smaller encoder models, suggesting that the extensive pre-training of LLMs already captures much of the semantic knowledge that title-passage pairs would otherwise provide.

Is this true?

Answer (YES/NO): NO